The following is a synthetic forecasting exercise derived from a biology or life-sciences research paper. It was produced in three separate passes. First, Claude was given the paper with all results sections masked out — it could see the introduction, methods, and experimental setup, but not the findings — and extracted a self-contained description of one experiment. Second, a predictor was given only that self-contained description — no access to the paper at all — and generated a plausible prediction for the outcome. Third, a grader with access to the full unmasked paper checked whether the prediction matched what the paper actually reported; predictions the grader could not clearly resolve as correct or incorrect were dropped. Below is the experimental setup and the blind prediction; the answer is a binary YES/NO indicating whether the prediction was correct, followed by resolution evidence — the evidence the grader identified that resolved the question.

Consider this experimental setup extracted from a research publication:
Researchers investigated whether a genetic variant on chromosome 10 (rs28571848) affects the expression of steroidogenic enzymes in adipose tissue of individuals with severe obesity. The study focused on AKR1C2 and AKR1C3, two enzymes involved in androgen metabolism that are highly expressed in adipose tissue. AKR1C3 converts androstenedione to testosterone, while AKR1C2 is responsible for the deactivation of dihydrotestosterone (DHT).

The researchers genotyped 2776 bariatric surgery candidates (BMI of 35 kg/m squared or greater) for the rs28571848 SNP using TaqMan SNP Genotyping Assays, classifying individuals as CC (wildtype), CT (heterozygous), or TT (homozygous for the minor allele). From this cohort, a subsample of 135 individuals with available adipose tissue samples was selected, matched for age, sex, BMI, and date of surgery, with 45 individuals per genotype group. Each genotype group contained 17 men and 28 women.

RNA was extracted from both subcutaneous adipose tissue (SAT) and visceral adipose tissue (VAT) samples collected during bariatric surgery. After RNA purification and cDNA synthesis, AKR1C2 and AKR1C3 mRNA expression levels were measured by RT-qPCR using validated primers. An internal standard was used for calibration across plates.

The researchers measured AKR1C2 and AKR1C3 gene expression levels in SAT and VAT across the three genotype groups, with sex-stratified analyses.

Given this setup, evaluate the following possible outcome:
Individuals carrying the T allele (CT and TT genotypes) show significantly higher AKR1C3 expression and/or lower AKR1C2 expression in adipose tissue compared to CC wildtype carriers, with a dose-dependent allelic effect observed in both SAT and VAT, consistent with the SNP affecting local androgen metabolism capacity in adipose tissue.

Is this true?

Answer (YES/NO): NO